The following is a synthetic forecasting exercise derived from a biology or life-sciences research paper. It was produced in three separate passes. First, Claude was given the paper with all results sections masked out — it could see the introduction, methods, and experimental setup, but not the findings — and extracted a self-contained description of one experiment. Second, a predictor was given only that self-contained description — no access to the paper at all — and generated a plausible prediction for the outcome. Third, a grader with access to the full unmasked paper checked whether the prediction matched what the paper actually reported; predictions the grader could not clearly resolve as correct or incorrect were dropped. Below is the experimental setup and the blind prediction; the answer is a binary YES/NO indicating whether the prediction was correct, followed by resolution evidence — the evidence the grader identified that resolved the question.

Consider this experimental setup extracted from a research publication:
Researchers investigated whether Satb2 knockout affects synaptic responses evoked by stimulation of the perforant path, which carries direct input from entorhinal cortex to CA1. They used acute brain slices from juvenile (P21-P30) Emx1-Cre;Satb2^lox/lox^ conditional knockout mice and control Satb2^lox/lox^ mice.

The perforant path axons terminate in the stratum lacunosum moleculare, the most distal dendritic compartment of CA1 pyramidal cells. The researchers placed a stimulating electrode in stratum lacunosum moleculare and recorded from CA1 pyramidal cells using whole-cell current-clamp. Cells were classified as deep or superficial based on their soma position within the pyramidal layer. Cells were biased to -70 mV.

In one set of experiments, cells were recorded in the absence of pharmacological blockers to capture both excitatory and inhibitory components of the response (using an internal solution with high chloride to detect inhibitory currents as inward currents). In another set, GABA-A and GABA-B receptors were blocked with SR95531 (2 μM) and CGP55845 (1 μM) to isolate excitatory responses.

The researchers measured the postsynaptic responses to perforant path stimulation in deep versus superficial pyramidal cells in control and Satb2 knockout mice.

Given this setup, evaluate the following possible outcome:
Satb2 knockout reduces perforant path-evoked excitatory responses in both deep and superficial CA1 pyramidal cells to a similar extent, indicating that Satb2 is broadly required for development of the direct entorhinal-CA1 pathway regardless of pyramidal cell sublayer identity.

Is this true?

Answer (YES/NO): NO